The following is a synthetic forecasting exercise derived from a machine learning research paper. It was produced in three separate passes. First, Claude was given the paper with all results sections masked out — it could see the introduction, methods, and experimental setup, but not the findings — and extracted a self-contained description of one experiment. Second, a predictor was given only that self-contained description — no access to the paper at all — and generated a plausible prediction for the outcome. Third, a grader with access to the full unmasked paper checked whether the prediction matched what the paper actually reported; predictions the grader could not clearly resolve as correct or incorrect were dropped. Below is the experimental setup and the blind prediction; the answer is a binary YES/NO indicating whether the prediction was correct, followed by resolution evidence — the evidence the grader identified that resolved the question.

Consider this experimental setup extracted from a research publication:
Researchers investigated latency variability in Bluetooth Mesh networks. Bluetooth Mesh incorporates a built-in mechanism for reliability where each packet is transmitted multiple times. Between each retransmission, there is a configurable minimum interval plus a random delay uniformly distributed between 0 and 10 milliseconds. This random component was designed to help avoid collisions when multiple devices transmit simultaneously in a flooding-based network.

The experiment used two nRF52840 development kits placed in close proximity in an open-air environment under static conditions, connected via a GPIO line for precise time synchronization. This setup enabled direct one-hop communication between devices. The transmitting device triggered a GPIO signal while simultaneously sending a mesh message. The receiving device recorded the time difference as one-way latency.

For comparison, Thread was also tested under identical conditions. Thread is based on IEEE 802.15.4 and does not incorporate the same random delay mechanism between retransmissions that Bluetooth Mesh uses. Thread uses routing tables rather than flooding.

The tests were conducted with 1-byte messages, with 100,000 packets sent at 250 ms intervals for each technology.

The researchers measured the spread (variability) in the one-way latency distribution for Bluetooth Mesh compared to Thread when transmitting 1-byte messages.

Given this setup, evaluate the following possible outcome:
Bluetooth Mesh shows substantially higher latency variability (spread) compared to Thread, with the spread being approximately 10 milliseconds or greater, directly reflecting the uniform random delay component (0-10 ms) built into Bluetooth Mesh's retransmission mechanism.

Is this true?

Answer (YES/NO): NO